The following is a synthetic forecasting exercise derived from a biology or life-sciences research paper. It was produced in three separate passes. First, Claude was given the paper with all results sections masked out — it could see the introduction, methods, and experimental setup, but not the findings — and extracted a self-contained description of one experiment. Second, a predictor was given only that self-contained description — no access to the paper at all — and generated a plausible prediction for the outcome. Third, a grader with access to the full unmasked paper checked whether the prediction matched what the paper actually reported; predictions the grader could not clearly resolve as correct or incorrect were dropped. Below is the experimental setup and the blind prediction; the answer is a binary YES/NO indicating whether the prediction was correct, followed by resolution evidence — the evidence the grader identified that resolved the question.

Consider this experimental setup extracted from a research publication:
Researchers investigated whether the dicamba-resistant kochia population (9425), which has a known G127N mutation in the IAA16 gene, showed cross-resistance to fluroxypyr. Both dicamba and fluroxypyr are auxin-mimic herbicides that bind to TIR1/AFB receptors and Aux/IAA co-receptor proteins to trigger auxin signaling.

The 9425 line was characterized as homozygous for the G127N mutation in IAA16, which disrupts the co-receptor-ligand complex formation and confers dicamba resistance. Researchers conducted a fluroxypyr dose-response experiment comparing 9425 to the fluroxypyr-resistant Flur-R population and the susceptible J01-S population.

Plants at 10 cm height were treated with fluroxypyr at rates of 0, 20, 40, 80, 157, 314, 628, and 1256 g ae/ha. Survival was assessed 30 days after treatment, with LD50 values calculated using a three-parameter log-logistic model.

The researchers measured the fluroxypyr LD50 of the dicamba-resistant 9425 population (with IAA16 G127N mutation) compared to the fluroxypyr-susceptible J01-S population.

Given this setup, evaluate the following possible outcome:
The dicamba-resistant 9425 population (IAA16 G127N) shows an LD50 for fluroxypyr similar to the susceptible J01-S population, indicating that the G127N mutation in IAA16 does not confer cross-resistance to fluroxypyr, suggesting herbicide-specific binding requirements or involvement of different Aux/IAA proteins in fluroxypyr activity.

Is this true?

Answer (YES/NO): YES